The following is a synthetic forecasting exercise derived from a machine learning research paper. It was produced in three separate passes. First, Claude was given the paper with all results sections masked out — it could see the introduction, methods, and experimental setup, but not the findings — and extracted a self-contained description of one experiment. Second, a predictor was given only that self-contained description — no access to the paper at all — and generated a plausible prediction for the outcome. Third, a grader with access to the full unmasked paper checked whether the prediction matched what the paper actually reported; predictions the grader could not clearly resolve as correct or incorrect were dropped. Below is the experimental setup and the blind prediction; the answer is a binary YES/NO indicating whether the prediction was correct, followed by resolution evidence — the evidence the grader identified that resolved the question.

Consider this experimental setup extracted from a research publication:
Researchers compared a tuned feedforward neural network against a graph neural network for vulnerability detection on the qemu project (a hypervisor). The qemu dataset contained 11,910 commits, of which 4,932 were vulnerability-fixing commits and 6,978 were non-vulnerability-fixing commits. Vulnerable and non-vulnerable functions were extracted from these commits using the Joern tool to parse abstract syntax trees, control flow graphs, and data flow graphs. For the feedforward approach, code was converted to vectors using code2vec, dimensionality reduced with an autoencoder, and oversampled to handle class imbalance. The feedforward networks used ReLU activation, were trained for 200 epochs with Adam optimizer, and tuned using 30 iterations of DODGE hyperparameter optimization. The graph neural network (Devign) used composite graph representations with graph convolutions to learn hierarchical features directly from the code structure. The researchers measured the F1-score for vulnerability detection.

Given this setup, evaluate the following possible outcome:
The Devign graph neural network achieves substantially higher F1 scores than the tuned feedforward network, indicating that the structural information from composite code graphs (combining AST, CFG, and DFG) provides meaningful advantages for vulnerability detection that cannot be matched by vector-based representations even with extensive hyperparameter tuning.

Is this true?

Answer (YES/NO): NO